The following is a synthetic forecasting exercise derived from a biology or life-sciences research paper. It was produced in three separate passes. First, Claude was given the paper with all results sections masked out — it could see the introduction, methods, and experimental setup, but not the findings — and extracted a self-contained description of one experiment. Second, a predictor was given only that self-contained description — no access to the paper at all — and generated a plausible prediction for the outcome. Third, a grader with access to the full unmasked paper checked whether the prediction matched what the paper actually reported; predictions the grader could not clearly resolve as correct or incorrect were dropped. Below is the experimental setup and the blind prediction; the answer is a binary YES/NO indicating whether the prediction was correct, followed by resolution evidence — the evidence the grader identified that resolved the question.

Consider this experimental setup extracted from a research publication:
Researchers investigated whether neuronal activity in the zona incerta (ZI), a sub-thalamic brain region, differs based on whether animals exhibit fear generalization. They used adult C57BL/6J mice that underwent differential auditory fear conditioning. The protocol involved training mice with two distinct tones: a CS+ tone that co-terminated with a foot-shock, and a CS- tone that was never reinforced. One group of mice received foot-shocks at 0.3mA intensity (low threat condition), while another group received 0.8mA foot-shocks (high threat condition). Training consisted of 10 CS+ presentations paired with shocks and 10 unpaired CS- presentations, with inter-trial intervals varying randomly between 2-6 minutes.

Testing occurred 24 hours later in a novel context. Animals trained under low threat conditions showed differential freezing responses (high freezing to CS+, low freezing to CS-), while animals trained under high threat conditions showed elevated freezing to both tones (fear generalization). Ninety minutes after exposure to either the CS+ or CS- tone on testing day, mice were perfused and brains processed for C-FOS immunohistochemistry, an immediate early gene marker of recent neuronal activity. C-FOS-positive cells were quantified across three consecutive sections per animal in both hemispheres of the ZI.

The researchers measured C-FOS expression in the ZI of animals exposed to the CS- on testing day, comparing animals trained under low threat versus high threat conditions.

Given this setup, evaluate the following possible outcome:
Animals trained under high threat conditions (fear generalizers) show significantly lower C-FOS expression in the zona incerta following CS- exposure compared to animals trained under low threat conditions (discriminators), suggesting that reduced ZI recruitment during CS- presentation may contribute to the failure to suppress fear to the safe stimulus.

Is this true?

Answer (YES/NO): YES